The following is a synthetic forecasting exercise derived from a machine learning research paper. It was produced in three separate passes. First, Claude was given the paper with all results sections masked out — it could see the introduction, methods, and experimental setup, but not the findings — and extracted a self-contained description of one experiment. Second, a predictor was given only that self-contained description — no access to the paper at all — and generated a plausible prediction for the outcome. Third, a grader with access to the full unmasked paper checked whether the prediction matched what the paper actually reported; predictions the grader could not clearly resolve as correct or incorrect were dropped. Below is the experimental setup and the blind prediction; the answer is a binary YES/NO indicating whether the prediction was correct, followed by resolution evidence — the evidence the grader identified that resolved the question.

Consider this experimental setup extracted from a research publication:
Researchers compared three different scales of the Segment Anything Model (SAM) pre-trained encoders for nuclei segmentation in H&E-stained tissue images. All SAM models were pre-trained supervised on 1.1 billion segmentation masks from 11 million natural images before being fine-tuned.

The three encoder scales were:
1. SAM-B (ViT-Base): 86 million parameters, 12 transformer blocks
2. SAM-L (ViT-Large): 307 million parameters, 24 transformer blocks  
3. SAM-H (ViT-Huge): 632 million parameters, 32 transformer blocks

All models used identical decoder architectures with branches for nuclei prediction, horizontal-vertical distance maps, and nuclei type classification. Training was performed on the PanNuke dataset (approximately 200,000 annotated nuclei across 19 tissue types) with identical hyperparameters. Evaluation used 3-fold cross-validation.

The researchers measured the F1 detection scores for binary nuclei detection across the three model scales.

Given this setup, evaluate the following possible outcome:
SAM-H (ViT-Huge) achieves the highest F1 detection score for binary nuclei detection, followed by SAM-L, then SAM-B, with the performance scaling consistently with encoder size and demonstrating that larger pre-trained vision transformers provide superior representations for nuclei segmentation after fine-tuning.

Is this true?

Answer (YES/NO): NO